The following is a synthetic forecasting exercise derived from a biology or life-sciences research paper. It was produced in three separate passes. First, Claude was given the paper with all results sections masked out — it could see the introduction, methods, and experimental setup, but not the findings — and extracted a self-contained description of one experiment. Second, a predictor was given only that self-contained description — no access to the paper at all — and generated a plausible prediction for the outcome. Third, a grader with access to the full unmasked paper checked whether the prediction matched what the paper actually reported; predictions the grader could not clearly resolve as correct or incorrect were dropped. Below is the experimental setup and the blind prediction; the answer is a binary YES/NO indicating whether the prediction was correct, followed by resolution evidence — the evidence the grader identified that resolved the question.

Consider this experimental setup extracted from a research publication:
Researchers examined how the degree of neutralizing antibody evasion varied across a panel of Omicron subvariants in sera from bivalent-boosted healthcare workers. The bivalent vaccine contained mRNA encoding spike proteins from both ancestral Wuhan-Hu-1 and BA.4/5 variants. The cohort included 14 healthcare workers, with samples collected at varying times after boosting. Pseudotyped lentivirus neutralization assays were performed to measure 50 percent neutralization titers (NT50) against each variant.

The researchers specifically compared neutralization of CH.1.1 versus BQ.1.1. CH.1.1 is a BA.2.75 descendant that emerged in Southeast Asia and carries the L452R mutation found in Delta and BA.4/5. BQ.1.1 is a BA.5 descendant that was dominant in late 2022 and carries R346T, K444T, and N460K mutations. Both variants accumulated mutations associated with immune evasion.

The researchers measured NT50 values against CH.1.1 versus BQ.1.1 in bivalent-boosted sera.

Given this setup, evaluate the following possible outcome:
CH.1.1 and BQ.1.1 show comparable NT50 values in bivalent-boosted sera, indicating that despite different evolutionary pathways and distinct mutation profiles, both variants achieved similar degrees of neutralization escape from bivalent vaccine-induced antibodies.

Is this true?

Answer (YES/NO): NO